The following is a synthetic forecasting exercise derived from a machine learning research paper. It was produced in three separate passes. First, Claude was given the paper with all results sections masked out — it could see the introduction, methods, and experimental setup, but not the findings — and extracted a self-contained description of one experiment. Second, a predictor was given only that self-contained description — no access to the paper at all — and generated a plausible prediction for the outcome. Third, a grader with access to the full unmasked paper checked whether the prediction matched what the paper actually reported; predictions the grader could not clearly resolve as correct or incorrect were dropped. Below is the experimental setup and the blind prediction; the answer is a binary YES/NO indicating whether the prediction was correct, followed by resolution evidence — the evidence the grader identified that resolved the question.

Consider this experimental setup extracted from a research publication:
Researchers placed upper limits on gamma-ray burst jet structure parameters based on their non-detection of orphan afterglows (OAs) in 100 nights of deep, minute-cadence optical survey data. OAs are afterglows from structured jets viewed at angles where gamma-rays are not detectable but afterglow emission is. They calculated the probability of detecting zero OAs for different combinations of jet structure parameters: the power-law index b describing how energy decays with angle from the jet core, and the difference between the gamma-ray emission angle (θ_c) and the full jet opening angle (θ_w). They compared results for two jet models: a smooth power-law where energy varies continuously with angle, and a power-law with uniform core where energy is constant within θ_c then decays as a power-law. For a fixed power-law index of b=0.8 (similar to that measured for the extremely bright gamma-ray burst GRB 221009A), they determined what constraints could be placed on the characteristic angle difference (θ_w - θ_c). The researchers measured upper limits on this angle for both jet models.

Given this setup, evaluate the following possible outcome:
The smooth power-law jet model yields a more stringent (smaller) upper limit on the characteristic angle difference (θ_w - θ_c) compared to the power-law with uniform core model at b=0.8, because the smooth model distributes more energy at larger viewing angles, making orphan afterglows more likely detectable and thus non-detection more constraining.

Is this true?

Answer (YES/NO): NO